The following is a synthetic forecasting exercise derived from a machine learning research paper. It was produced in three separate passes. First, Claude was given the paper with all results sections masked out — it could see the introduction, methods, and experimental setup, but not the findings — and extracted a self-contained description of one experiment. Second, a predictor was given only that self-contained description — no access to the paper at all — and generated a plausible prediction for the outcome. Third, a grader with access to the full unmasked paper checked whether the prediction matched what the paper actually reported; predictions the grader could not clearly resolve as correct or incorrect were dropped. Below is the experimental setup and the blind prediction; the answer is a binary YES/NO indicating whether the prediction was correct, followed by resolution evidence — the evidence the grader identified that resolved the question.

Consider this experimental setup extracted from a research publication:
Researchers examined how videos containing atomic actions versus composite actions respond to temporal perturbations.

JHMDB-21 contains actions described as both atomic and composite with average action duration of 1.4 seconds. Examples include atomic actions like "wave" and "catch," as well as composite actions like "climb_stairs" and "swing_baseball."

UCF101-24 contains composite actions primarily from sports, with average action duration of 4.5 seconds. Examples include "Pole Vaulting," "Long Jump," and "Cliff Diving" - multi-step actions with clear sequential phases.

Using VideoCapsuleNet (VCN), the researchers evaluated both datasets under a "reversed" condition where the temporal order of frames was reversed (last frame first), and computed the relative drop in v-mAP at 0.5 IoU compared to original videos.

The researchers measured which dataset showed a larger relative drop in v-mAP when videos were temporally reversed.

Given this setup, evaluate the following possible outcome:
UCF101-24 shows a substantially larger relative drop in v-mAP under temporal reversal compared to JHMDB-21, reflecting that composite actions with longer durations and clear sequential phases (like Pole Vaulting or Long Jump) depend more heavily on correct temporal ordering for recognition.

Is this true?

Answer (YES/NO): YES